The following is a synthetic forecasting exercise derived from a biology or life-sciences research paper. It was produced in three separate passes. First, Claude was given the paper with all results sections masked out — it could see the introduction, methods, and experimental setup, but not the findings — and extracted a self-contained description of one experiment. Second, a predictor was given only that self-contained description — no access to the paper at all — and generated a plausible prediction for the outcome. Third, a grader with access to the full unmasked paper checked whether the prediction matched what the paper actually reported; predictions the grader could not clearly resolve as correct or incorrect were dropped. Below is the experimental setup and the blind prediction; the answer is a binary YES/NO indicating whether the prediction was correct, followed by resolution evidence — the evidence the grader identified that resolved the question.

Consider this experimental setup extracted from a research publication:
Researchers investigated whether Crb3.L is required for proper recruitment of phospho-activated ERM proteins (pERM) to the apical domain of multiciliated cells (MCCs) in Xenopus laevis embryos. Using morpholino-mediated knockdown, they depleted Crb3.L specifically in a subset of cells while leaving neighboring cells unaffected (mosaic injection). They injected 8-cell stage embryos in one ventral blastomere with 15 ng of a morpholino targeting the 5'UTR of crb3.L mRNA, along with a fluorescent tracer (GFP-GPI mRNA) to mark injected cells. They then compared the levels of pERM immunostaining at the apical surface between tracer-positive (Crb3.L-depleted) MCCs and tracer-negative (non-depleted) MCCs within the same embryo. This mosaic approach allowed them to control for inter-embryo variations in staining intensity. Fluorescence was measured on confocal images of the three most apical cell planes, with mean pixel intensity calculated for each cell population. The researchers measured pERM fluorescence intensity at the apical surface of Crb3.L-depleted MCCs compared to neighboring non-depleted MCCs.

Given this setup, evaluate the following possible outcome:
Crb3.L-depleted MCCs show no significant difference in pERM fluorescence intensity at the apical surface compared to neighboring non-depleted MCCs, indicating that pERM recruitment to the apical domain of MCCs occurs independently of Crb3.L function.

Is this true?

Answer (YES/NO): NO